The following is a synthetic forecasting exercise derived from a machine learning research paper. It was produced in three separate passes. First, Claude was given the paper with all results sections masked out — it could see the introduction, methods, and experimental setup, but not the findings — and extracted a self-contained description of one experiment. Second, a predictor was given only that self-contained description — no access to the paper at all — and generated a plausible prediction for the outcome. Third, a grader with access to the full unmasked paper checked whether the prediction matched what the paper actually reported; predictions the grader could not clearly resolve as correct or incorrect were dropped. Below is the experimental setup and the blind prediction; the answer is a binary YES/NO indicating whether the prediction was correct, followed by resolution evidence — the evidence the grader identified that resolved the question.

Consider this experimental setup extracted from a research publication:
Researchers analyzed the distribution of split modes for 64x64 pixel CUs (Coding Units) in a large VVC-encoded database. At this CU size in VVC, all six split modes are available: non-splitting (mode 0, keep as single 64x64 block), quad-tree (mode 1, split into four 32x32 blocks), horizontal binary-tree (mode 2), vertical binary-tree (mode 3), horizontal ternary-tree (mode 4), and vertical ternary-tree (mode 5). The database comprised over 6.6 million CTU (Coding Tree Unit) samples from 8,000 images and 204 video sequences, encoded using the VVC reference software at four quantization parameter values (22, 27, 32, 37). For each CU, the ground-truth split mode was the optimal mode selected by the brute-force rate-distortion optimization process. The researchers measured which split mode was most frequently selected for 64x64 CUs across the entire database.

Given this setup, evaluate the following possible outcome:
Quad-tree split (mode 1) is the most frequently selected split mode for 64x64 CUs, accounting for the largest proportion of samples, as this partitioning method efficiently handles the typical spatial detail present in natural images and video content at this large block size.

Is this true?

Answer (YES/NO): NO